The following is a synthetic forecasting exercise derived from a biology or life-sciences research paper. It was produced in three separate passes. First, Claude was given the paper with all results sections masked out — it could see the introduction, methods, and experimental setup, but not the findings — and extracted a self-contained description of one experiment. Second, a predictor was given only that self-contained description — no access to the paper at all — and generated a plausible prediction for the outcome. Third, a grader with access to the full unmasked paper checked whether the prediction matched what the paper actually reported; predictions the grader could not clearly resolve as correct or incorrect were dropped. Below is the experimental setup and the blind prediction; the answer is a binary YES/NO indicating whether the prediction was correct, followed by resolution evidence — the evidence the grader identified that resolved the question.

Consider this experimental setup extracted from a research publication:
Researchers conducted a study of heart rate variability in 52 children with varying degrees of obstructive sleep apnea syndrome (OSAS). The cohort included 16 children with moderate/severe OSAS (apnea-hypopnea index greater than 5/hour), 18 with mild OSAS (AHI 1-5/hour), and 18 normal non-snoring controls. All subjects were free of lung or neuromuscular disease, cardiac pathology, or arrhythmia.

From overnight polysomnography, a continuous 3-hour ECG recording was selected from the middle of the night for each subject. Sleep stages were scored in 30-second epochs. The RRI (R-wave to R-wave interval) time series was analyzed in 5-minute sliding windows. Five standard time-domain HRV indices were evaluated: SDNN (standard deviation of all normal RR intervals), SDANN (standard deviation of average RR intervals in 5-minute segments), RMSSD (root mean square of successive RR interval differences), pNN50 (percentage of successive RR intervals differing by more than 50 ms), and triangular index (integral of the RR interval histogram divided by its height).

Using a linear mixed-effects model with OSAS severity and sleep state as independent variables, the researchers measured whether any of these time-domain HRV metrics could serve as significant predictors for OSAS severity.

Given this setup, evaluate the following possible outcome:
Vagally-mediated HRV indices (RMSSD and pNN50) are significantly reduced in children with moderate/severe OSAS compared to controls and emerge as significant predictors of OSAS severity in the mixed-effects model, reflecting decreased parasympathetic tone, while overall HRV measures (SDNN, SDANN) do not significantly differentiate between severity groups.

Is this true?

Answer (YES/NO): NO